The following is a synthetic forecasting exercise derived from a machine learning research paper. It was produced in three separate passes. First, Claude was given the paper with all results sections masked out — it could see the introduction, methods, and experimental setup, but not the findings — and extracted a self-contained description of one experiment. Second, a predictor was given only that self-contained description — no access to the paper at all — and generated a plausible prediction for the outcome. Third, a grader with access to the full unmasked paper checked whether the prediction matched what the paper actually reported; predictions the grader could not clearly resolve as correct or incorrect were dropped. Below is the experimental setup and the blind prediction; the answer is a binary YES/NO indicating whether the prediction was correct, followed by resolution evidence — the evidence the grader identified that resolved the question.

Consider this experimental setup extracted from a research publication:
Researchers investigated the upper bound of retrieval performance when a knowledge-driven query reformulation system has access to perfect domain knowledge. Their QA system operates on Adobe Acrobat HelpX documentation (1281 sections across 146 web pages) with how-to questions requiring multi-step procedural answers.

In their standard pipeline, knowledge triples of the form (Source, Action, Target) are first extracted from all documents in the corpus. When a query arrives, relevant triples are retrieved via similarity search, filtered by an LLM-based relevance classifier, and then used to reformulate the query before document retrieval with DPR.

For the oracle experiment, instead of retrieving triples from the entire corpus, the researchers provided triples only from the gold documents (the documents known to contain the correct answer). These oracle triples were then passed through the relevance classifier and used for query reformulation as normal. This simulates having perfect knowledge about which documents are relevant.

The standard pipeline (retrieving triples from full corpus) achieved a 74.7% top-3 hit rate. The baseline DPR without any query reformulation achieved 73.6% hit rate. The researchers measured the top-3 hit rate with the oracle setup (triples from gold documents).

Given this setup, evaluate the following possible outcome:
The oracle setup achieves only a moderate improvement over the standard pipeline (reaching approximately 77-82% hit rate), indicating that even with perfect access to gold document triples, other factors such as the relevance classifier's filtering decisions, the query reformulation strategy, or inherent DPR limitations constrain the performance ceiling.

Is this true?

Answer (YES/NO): YES